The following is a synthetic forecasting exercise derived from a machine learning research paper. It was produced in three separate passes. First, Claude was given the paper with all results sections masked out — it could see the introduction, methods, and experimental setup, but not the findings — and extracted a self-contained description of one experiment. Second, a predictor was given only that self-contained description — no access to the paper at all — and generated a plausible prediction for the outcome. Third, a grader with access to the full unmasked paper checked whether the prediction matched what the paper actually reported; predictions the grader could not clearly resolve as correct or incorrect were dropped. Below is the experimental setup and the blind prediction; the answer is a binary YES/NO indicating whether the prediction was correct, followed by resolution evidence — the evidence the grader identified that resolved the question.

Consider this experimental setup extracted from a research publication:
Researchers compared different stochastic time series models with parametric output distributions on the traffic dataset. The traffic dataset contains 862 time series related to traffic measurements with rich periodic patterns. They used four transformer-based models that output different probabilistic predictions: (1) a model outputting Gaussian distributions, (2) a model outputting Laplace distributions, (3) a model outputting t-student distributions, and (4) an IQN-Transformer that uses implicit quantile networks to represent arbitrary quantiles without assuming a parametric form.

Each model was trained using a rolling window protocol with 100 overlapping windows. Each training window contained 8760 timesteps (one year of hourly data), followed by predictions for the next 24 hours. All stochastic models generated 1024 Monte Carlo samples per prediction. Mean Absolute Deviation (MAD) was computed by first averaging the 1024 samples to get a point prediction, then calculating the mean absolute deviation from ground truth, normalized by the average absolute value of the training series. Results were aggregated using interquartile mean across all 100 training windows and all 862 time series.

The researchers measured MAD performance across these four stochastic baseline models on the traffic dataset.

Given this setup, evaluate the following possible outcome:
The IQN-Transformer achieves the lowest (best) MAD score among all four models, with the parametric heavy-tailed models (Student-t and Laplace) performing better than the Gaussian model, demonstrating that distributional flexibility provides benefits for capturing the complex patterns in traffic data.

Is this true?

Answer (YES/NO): NO